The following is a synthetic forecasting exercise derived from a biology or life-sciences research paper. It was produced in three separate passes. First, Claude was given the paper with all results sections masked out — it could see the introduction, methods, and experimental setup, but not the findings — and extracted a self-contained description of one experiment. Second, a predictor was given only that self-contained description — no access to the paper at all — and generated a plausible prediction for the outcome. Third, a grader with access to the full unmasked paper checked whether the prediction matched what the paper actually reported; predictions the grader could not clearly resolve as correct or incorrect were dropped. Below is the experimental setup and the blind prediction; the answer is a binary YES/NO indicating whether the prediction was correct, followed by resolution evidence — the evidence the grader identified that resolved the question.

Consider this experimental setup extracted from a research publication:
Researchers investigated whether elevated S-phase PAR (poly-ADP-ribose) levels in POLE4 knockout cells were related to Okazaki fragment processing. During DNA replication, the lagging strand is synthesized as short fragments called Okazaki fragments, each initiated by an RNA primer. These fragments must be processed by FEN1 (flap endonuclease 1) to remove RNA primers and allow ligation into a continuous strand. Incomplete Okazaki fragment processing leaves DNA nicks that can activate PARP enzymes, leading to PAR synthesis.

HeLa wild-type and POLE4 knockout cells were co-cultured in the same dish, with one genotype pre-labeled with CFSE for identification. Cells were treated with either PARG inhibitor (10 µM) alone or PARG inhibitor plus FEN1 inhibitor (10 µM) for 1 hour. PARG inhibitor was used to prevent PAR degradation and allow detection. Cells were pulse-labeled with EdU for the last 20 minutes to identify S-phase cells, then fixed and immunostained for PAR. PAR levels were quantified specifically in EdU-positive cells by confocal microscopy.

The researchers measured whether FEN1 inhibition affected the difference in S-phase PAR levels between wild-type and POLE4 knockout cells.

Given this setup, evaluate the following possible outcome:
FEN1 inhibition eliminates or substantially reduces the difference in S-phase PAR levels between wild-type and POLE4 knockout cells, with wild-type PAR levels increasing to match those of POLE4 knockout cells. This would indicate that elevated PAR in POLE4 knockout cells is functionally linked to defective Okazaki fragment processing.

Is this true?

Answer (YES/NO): NO